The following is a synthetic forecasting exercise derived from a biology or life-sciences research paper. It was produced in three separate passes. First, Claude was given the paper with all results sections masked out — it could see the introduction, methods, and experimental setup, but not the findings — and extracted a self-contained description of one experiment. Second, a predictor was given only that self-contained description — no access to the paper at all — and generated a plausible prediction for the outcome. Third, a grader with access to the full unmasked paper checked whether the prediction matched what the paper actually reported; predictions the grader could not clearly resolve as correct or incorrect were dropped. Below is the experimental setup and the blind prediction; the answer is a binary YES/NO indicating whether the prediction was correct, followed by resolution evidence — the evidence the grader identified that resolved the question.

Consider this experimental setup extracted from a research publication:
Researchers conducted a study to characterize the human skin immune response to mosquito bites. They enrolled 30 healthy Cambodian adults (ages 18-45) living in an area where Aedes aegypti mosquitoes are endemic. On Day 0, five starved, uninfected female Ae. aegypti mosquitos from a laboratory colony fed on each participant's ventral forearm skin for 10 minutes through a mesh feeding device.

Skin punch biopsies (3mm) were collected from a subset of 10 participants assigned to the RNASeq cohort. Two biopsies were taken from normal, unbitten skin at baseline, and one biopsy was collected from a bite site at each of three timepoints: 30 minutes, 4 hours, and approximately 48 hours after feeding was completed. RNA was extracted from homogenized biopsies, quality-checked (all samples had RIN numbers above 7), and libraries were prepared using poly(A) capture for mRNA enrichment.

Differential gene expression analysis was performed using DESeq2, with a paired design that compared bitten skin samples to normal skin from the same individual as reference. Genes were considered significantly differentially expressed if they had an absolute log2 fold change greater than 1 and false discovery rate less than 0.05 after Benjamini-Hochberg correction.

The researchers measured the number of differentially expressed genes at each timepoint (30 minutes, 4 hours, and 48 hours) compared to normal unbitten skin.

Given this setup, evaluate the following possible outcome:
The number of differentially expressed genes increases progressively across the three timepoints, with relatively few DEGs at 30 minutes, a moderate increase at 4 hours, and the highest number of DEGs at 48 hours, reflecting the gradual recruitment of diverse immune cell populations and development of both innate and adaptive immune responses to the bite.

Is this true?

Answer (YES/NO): YES